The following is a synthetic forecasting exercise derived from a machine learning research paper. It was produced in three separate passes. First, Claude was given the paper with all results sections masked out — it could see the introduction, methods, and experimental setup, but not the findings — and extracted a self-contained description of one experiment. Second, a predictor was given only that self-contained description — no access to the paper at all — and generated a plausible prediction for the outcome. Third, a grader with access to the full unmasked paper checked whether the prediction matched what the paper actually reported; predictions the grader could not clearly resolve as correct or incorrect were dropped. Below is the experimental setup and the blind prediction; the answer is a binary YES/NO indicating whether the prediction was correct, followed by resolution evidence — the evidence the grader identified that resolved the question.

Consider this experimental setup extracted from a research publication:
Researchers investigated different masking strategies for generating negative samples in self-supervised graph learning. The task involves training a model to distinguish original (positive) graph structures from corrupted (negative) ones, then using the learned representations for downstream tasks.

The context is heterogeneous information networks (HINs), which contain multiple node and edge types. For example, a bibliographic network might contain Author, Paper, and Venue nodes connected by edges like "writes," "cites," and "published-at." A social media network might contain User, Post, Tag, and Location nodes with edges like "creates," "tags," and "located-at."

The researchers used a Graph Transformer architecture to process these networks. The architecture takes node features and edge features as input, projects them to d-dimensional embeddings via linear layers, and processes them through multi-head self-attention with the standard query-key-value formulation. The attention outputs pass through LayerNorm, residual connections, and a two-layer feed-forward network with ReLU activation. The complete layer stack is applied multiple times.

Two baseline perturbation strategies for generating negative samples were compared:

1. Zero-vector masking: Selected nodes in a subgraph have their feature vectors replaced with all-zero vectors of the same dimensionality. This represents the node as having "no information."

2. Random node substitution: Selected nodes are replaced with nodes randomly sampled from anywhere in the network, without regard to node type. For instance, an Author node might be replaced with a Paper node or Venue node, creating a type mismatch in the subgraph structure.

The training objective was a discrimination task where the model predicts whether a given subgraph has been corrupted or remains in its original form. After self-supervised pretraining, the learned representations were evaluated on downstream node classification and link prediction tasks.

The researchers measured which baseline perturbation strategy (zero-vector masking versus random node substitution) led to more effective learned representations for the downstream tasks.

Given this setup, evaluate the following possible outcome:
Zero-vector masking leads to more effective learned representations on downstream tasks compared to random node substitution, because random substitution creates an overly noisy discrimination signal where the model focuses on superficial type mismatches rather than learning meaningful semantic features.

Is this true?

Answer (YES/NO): NO